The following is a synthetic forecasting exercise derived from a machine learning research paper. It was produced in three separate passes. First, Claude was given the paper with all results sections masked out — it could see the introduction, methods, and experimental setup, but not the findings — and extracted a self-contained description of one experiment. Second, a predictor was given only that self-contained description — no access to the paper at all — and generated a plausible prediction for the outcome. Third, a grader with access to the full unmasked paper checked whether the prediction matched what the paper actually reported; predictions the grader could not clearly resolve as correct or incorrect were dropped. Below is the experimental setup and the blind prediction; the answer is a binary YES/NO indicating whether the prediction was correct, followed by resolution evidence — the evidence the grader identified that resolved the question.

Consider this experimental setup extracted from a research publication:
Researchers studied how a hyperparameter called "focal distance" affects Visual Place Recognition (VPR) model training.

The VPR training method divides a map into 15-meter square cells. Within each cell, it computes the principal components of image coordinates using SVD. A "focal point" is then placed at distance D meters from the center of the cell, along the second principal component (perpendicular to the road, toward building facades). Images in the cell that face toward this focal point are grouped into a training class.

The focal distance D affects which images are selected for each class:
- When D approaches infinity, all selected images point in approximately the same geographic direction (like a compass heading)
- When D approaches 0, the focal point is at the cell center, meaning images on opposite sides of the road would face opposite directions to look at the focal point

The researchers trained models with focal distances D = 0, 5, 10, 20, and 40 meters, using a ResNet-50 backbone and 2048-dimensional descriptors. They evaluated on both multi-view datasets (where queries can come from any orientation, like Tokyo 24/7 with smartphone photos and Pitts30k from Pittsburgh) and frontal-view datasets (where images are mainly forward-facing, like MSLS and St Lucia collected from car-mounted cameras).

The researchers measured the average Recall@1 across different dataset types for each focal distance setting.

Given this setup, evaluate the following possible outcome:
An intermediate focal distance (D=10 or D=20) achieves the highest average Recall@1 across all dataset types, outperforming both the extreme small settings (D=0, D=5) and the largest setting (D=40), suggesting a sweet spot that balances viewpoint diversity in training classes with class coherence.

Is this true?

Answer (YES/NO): YES